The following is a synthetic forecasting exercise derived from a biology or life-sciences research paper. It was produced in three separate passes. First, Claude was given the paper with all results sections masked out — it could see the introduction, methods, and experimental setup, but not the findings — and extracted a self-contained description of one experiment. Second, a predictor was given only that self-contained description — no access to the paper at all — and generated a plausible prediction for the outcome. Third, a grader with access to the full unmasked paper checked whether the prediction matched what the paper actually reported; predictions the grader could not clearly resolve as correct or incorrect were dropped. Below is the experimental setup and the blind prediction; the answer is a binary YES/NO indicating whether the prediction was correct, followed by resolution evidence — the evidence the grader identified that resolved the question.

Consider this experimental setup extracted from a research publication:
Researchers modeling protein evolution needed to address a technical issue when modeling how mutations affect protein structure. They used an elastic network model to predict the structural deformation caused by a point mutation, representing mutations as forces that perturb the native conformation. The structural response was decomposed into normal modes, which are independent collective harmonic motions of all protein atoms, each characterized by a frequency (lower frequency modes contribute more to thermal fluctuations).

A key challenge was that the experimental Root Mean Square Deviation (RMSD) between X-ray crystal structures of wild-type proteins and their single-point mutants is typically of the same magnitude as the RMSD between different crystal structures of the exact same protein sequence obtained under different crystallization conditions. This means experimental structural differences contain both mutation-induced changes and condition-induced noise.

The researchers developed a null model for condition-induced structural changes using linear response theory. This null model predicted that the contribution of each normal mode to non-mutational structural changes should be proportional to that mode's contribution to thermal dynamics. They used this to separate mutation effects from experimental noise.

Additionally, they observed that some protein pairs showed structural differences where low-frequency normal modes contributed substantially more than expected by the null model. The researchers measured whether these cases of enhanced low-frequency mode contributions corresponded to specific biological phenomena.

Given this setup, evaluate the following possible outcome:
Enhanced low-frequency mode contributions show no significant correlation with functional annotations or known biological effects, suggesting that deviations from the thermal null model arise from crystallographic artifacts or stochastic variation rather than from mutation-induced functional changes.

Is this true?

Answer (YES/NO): NO